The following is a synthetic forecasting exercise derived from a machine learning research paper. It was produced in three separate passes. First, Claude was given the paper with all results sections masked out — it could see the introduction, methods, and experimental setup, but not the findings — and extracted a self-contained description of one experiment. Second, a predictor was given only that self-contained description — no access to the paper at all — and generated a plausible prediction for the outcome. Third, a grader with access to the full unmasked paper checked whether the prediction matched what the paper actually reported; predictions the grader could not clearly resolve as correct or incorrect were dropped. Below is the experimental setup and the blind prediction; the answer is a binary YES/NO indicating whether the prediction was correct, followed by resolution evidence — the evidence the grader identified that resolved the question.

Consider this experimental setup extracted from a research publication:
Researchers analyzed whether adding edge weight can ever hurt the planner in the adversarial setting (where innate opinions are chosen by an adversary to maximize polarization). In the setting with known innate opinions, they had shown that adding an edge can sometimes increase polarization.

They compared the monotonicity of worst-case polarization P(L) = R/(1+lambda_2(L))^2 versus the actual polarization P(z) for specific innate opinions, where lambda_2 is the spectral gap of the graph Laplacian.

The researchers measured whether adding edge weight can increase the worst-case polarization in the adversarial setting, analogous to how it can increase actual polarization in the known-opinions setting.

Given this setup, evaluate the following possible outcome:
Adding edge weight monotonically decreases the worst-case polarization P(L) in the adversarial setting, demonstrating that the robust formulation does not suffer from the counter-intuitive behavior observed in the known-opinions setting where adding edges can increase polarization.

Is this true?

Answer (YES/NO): YES